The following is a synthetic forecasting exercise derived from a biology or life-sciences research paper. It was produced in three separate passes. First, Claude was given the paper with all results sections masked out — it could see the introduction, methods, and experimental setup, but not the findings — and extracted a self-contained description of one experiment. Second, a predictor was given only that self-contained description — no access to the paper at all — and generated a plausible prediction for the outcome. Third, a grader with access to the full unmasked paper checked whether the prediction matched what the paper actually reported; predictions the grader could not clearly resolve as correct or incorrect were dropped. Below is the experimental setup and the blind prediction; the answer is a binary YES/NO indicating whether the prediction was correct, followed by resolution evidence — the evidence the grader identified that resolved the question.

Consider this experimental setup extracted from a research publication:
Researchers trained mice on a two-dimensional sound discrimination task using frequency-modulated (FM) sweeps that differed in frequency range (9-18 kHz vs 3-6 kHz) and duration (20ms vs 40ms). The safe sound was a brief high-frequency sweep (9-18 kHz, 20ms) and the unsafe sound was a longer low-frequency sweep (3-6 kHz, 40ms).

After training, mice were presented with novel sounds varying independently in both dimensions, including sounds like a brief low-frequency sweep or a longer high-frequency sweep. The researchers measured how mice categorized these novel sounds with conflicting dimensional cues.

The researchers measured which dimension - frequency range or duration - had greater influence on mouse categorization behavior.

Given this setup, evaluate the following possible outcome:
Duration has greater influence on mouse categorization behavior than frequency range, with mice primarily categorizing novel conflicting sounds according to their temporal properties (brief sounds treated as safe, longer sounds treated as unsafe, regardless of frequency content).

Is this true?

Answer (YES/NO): NO